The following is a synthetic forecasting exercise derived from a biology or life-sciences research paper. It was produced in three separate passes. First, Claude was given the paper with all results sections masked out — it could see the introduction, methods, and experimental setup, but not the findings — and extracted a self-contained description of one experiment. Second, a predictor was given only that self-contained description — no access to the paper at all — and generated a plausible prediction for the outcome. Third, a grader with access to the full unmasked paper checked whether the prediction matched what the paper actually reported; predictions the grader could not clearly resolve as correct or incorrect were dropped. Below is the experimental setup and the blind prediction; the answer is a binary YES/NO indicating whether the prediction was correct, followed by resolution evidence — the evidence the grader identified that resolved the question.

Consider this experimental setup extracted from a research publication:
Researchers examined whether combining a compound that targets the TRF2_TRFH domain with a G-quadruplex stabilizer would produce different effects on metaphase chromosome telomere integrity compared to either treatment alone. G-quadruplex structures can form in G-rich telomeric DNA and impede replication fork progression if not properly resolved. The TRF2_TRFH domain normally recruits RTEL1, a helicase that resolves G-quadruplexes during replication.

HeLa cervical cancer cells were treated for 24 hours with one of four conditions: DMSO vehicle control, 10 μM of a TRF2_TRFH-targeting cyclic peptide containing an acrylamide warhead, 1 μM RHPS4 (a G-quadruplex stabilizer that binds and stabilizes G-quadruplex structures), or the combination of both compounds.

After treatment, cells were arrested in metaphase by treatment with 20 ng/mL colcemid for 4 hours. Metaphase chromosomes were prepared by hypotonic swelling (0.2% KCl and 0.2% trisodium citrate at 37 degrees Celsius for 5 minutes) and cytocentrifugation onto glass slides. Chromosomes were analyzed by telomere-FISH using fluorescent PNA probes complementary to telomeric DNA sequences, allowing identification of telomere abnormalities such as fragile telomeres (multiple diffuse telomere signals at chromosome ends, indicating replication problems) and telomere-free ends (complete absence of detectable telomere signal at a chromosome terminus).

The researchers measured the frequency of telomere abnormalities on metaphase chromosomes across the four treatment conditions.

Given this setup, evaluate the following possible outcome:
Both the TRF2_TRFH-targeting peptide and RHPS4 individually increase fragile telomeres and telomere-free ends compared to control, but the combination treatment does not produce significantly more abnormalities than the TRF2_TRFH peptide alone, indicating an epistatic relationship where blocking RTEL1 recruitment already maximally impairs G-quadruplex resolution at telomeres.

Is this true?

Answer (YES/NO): NO